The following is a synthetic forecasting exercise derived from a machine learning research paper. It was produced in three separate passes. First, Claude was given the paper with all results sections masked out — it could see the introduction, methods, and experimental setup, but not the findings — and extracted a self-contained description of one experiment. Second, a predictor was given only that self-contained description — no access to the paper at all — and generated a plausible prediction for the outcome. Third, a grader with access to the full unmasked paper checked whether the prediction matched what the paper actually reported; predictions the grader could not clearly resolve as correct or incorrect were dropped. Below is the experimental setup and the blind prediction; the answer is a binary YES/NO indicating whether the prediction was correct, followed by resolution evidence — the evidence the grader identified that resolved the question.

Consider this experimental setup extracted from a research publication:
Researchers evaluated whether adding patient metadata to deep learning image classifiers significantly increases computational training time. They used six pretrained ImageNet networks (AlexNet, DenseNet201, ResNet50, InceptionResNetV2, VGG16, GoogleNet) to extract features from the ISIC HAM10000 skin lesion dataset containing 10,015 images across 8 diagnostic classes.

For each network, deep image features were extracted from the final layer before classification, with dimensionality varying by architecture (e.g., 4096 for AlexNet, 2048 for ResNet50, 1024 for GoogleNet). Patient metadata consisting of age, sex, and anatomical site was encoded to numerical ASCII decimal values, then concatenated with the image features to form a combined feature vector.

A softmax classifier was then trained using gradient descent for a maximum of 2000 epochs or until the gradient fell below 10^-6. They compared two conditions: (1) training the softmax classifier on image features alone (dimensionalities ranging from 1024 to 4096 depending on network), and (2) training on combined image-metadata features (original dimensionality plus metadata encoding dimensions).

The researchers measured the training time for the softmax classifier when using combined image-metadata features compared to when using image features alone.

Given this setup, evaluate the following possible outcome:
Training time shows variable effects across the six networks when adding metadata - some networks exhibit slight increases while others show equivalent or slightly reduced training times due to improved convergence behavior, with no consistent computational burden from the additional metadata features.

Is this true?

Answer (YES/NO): NO